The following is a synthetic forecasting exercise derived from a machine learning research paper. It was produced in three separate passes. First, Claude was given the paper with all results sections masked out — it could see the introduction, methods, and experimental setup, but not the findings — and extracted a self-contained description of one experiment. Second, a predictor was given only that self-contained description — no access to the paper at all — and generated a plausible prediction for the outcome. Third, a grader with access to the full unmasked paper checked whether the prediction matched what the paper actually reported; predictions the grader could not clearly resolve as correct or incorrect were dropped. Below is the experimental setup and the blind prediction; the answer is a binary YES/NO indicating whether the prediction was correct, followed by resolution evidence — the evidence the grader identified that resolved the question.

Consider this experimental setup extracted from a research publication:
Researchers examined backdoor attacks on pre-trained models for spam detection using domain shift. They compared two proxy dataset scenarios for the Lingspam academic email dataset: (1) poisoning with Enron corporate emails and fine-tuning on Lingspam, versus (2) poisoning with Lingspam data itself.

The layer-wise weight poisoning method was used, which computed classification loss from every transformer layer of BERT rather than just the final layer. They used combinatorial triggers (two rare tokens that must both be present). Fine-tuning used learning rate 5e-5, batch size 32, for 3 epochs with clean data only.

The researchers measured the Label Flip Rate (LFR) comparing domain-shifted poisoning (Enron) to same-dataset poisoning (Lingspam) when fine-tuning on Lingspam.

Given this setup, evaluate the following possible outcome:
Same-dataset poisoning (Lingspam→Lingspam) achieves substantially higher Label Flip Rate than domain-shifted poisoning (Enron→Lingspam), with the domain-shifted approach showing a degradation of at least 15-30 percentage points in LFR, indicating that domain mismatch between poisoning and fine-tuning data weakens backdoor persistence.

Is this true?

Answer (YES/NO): NO